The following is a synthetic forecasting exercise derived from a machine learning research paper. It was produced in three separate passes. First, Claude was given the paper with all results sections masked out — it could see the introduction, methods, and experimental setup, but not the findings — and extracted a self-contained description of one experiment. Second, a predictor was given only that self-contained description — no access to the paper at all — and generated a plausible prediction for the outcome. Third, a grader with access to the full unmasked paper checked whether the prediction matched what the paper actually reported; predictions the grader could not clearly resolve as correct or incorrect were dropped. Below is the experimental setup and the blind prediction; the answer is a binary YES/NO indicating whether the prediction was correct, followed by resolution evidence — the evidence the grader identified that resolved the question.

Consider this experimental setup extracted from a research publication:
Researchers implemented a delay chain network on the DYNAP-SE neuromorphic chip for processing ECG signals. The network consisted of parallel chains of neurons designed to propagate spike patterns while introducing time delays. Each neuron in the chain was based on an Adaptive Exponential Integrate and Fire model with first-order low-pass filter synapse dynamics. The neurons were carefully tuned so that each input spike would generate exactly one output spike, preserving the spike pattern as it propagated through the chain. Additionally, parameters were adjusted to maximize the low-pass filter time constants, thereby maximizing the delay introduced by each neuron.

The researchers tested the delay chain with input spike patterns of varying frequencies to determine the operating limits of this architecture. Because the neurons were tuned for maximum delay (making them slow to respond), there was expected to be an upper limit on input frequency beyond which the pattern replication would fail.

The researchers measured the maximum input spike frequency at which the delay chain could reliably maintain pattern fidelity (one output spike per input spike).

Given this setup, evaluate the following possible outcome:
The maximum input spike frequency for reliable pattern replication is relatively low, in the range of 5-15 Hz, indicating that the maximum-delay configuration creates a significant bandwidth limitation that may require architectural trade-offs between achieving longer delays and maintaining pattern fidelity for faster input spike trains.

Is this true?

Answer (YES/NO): NO